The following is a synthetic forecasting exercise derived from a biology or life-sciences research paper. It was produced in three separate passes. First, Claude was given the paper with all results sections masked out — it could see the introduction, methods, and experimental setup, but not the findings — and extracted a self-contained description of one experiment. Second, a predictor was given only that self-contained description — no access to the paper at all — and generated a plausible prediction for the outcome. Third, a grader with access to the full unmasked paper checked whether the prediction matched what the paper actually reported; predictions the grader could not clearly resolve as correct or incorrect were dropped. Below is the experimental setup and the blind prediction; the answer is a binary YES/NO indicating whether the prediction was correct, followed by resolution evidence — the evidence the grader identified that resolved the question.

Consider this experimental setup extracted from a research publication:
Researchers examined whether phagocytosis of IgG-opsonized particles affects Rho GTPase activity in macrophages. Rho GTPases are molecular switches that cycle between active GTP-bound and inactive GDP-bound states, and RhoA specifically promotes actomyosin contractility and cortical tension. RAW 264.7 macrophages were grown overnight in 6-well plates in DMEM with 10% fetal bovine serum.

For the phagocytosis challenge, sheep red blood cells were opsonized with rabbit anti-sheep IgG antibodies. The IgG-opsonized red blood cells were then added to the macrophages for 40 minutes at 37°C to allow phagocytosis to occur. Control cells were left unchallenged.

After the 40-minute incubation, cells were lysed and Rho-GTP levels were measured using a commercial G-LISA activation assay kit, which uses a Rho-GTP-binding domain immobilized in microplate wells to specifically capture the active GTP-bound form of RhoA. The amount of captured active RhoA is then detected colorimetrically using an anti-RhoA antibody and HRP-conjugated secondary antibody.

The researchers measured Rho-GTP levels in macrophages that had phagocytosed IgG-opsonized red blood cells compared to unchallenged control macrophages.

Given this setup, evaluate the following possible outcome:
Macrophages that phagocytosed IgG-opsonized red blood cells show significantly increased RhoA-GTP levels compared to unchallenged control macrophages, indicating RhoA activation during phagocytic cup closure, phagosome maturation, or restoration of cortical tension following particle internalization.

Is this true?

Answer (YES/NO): YES